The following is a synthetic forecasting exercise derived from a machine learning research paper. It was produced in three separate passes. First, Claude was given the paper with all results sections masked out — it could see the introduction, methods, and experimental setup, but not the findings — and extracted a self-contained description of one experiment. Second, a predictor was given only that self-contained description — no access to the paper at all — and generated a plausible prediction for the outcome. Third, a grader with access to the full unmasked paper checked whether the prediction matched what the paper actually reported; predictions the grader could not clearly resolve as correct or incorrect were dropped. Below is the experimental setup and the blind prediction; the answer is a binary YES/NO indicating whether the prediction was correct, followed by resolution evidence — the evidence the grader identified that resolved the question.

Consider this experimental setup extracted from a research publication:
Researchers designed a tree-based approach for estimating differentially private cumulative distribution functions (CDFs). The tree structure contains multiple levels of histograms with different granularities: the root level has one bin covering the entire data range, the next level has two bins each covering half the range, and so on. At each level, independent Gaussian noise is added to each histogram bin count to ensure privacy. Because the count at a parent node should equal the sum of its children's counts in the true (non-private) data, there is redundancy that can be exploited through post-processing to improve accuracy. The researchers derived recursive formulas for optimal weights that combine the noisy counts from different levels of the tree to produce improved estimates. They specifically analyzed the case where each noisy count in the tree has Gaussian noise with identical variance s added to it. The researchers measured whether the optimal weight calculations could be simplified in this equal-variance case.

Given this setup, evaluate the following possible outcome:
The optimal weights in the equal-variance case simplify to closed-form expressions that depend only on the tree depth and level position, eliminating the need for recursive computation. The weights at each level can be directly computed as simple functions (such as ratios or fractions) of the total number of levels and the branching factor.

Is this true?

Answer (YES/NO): NO